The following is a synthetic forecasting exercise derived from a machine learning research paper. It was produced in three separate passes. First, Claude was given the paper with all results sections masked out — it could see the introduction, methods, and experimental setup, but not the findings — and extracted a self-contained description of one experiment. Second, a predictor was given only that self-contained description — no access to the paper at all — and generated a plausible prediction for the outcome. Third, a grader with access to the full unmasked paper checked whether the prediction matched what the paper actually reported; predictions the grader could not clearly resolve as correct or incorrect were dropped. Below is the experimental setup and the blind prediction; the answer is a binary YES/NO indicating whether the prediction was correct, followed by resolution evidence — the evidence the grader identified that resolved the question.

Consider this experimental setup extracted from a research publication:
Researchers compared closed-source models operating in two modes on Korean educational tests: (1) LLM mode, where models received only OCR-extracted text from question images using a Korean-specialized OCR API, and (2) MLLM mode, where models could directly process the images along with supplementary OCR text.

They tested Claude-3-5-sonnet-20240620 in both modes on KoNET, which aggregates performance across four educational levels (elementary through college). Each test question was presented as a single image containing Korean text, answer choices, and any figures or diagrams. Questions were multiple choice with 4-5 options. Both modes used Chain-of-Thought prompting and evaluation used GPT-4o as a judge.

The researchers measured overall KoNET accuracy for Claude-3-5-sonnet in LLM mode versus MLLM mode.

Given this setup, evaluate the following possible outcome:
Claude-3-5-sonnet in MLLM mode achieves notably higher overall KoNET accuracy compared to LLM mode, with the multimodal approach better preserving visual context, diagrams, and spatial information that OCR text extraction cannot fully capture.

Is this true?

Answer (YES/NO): YES